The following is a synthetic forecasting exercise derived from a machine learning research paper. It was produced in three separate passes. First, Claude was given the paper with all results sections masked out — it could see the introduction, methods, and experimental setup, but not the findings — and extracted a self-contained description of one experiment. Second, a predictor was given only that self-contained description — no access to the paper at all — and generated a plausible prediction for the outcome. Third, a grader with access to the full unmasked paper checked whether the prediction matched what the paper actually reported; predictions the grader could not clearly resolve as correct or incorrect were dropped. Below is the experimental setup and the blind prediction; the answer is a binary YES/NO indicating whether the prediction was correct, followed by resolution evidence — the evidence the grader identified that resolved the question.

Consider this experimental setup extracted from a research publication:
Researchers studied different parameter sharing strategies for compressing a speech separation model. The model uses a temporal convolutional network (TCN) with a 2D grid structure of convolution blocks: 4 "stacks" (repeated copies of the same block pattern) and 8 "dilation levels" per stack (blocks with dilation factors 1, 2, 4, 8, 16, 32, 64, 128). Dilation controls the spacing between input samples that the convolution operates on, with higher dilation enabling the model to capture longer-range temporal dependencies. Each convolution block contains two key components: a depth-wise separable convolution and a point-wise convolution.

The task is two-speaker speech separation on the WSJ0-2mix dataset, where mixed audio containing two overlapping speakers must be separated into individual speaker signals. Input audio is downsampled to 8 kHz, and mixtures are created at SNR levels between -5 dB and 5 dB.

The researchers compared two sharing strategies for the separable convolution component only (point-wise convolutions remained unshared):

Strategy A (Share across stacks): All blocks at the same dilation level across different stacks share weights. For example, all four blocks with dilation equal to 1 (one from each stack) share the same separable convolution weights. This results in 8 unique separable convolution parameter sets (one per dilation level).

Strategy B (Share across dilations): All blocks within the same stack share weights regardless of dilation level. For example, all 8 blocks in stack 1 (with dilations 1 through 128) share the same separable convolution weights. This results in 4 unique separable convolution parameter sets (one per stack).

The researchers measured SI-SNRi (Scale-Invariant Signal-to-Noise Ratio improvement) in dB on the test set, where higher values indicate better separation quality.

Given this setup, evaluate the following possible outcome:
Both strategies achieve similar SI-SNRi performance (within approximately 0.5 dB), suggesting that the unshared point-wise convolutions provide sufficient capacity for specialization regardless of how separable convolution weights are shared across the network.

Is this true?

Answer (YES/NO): NO